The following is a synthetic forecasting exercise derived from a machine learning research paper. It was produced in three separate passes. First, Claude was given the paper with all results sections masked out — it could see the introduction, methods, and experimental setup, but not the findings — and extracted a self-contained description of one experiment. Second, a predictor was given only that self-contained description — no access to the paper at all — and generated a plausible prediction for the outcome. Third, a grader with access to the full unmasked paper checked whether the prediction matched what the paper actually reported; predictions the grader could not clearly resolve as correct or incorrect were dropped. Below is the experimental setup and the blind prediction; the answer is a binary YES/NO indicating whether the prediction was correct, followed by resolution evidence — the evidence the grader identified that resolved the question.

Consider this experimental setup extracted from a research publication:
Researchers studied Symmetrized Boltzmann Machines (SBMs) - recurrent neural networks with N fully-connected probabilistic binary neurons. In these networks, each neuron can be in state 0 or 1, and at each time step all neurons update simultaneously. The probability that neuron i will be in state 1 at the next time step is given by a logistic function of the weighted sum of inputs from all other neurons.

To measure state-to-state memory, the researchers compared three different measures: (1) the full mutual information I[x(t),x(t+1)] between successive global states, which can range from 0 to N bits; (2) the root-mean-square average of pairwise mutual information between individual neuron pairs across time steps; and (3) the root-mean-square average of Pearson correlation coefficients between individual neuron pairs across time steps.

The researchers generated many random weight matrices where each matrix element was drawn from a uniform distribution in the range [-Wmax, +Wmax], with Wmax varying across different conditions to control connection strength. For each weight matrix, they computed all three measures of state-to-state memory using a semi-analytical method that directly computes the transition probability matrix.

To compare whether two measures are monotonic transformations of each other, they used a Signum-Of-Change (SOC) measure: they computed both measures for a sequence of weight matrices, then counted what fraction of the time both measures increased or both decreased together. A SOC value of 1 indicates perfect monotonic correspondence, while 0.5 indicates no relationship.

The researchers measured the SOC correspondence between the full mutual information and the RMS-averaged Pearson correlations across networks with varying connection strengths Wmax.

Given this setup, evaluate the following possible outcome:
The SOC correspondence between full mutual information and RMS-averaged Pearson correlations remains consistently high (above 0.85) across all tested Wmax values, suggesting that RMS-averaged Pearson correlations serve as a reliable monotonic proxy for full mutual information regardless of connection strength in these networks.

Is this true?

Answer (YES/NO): NO